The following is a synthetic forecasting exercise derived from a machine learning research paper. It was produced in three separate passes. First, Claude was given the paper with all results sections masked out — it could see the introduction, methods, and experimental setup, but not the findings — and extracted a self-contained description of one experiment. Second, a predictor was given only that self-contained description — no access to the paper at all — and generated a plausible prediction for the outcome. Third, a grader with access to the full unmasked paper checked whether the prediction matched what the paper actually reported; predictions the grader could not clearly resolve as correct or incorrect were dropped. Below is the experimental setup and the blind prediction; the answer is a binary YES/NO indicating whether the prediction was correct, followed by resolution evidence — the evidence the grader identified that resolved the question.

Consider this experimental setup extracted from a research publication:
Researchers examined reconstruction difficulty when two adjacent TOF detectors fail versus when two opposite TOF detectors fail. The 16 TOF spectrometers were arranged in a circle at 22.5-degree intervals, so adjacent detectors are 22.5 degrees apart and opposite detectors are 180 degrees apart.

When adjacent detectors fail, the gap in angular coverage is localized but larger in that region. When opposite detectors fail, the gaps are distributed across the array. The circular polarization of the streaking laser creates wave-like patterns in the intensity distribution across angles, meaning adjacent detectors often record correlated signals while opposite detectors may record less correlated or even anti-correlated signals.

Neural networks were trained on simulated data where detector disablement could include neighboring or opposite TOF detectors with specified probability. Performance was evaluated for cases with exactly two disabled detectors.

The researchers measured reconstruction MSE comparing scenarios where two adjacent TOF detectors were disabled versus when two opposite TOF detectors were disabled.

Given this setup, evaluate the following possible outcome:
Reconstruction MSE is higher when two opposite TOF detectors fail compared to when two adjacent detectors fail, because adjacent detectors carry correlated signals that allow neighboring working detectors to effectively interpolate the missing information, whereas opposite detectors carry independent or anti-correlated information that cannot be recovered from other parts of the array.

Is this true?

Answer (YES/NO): NO